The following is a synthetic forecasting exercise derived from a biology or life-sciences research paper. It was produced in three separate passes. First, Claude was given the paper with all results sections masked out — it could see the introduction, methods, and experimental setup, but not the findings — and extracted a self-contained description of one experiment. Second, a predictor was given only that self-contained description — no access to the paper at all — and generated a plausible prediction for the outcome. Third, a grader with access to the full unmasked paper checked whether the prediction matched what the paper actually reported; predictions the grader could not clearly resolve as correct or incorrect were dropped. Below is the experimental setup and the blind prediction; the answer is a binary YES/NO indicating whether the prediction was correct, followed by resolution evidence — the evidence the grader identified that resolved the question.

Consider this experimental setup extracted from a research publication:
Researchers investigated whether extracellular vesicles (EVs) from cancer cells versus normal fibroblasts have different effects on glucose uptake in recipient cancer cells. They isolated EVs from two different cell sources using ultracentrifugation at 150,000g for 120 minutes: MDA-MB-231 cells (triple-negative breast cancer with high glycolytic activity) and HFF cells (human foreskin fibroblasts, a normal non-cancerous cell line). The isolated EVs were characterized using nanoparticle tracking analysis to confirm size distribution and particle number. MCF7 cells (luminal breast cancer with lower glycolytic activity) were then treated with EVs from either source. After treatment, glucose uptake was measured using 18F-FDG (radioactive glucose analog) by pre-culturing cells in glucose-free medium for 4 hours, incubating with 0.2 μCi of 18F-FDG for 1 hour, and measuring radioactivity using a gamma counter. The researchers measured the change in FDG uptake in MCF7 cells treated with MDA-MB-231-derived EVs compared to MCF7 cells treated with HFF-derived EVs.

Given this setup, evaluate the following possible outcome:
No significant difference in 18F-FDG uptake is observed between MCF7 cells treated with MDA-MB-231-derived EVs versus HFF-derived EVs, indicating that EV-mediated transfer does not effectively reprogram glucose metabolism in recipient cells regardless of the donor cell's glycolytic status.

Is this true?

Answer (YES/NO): NO